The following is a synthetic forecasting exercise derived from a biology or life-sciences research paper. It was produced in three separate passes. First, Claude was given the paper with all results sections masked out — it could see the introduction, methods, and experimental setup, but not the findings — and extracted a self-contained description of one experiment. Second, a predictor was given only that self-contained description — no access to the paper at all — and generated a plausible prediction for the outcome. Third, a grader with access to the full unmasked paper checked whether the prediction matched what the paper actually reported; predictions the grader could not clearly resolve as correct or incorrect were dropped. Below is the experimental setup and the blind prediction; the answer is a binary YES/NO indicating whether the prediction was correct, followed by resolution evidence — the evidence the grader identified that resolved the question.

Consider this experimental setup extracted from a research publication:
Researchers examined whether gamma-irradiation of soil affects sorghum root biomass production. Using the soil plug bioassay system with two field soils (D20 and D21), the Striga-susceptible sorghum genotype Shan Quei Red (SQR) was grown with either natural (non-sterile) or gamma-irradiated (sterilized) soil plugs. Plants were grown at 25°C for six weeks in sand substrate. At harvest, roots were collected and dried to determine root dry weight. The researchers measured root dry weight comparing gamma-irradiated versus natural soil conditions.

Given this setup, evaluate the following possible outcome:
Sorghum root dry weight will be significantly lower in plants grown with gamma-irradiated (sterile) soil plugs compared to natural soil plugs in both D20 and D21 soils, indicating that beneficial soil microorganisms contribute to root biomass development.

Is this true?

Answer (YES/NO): NO